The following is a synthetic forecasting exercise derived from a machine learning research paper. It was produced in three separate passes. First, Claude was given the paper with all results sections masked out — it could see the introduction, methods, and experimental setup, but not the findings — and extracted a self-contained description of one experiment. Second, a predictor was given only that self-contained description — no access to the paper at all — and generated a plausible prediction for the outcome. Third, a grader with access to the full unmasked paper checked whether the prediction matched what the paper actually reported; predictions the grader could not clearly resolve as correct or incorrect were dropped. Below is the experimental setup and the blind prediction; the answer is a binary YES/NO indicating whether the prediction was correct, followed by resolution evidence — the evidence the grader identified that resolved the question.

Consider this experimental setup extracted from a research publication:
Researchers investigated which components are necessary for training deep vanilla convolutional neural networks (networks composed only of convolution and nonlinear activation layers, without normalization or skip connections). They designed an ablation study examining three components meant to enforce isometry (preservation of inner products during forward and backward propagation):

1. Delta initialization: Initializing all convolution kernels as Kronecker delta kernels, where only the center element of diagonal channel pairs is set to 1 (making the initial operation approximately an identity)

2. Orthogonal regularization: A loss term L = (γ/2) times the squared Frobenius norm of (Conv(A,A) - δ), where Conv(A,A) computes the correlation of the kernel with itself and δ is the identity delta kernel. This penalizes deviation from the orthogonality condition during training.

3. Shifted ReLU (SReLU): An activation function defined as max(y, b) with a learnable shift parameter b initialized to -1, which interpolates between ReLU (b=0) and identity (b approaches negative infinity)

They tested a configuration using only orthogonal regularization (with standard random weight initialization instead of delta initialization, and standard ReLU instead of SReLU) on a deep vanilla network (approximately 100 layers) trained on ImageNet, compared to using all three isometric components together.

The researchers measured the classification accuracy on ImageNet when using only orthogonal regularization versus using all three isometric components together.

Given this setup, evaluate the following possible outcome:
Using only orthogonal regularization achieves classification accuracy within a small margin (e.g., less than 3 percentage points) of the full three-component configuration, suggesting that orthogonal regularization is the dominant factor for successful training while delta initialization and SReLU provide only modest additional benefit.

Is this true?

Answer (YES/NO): NO